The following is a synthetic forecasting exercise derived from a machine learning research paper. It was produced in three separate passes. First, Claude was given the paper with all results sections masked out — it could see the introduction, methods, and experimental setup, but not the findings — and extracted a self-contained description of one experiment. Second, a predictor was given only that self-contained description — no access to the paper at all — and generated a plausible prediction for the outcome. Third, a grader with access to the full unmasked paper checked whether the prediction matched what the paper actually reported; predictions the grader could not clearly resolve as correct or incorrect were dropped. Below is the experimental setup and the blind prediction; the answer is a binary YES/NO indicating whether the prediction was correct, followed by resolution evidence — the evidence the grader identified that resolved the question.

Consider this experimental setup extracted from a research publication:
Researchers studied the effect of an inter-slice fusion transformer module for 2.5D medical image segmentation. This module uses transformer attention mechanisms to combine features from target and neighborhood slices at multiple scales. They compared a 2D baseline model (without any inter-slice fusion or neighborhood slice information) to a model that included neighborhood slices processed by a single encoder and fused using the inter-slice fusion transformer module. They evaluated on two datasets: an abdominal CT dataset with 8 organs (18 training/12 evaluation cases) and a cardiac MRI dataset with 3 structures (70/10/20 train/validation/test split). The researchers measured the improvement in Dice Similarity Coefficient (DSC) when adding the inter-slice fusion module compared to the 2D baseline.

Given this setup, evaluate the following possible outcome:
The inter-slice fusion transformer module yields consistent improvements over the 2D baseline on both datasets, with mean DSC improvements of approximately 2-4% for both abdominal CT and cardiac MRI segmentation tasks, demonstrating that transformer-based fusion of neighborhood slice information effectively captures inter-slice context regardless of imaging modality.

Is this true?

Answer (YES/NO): NO